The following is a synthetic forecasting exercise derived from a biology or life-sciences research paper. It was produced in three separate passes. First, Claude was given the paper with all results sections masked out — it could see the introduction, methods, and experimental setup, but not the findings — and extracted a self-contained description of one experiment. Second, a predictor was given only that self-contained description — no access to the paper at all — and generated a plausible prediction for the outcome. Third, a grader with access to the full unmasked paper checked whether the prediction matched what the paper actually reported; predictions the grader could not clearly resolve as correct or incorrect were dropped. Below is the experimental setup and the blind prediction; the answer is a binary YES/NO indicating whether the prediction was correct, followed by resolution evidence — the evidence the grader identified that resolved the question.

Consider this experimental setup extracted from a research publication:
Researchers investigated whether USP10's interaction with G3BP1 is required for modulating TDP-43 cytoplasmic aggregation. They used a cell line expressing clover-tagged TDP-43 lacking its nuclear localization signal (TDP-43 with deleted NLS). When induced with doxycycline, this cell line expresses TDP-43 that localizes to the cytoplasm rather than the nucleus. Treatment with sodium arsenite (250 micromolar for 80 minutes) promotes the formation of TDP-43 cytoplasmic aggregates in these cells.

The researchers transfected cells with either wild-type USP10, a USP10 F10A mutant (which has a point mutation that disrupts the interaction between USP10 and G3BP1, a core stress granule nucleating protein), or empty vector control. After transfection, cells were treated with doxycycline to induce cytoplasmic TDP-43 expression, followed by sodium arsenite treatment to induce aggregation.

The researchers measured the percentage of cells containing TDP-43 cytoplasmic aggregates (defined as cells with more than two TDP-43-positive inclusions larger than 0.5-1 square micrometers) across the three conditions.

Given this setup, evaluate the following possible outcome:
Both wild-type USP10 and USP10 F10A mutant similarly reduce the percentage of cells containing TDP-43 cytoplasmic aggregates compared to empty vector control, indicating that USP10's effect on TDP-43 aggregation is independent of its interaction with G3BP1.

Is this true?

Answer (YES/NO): NO